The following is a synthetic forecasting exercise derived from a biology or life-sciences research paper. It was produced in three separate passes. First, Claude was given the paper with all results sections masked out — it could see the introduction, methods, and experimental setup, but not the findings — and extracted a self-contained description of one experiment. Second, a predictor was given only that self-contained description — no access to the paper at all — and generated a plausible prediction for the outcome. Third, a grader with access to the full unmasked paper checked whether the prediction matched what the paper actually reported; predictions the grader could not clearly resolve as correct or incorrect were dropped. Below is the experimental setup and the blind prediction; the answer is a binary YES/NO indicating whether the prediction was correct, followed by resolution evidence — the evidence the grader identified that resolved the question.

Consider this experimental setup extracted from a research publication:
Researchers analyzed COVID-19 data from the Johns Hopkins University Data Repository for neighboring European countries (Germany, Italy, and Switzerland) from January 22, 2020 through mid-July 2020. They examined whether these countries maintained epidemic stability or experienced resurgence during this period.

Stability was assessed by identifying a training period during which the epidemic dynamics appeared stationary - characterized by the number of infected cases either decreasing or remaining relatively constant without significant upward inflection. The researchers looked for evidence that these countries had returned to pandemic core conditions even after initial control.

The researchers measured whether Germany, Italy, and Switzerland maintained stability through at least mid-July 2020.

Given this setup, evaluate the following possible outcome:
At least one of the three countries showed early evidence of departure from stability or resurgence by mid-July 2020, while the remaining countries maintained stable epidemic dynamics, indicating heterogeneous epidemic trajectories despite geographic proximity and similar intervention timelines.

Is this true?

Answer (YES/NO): NO